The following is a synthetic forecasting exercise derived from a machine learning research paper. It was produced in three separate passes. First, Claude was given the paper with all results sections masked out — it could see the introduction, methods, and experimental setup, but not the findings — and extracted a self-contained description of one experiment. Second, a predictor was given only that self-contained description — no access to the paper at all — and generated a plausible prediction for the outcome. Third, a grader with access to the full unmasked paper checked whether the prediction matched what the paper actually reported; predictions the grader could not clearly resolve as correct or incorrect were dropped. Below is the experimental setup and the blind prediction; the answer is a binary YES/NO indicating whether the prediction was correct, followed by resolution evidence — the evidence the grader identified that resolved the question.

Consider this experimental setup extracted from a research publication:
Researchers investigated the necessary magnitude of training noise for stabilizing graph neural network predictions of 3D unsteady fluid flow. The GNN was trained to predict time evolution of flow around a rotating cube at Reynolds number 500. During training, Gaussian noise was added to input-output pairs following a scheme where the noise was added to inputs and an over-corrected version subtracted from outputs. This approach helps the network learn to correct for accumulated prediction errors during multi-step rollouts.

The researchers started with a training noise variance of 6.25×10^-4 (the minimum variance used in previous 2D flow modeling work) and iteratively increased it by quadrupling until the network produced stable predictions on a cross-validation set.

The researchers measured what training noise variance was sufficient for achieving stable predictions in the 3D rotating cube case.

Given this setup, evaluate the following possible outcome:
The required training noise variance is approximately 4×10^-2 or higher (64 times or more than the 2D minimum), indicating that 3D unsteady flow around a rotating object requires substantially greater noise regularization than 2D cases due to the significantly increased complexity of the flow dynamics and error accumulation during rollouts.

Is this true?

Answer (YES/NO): NO